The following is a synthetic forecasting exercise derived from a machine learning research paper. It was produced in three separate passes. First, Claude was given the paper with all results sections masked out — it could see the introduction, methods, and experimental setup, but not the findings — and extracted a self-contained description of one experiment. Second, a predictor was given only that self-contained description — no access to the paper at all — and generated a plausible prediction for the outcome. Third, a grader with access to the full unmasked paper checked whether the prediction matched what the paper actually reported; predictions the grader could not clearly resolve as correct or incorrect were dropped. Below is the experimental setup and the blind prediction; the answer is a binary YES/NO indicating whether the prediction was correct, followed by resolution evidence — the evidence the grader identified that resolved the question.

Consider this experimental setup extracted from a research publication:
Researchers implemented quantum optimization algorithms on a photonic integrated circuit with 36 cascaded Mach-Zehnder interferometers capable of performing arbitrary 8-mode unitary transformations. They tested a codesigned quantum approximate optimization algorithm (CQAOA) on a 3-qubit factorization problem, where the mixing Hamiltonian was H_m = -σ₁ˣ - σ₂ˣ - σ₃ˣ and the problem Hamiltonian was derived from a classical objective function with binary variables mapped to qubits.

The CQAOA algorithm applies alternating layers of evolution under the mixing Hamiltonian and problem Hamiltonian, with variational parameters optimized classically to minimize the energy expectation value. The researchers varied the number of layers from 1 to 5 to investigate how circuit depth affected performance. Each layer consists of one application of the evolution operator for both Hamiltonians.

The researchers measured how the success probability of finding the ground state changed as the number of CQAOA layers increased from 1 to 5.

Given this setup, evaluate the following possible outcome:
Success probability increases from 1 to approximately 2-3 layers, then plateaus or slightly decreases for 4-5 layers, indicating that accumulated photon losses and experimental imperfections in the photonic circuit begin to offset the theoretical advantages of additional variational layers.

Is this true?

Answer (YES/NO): NO